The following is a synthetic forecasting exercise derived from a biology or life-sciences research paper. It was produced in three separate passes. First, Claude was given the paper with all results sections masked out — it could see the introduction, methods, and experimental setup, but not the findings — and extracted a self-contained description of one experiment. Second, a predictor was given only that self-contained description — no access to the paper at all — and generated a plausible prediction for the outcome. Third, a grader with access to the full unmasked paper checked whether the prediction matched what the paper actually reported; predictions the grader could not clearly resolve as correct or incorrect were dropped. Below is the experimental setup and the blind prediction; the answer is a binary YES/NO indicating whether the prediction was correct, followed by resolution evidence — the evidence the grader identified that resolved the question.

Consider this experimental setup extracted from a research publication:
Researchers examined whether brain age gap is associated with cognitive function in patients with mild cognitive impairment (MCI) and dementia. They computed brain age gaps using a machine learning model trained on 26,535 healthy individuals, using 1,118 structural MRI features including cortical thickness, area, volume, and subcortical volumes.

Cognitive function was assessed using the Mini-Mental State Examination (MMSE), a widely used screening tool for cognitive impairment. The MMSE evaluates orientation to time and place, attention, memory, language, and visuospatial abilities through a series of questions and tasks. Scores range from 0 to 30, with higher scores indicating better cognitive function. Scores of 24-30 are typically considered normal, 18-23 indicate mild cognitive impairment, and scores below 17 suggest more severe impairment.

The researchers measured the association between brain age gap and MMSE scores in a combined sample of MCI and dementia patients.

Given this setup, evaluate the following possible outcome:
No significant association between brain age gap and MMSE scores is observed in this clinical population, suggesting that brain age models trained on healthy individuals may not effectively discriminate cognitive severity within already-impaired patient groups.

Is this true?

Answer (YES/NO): NO